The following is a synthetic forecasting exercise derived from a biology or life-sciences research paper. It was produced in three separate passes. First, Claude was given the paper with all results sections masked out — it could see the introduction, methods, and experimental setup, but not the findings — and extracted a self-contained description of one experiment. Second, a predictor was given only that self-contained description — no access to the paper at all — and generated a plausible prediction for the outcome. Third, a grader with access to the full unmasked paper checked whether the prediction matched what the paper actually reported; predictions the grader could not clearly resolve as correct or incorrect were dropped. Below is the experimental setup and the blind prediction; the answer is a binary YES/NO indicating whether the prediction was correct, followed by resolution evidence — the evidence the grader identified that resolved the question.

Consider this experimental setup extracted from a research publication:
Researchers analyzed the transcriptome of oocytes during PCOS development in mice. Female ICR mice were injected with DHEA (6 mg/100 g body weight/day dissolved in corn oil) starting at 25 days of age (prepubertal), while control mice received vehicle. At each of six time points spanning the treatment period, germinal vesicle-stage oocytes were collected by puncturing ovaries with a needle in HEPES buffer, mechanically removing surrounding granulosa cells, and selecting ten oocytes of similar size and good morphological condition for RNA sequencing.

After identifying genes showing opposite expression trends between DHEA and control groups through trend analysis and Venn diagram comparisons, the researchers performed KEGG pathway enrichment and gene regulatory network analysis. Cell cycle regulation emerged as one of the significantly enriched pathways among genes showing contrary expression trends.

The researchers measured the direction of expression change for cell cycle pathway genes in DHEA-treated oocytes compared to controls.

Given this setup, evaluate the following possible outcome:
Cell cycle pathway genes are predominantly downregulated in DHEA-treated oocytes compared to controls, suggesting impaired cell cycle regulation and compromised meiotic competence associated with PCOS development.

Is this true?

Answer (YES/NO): YES